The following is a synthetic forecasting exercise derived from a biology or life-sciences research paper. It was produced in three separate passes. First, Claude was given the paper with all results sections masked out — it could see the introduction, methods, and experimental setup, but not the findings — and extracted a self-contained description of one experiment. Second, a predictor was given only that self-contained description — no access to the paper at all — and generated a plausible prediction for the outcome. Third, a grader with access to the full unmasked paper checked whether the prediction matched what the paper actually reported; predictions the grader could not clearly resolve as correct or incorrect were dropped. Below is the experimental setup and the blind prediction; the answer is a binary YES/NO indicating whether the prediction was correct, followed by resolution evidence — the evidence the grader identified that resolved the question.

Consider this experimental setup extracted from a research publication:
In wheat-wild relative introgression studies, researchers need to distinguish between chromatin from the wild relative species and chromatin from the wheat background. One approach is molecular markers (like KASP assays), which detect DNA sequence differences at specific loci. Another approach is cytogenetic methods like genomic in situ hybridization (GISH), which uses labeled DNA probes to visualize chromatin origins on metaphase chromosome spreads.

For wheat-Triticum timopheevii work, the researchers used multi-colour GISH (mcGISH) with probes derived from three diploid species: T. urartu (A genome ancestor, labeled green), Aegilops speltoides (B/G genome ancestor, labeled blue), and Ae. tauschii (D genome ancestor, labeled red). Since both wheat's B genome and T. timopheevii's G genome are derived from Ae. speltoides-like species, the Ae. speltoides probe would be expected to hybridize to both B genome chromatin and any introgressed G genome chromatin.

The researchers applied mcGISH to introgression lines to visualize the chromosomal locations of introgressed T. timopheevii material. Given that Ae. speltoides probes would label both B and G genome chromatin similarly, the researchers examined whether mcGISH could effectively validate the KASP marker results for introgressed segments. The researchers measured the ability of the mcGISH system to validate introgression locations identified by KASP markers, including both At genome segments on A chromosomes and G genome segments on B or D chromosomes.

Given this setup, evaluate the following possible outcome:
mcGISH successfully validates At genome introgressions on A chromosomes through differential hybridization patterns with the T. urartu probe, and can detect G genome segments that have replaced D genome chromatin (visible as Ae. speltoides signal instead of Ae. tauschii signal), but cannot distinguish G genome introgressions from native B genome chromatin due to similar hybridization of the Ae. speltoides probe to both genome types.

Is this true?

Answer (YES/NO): NO